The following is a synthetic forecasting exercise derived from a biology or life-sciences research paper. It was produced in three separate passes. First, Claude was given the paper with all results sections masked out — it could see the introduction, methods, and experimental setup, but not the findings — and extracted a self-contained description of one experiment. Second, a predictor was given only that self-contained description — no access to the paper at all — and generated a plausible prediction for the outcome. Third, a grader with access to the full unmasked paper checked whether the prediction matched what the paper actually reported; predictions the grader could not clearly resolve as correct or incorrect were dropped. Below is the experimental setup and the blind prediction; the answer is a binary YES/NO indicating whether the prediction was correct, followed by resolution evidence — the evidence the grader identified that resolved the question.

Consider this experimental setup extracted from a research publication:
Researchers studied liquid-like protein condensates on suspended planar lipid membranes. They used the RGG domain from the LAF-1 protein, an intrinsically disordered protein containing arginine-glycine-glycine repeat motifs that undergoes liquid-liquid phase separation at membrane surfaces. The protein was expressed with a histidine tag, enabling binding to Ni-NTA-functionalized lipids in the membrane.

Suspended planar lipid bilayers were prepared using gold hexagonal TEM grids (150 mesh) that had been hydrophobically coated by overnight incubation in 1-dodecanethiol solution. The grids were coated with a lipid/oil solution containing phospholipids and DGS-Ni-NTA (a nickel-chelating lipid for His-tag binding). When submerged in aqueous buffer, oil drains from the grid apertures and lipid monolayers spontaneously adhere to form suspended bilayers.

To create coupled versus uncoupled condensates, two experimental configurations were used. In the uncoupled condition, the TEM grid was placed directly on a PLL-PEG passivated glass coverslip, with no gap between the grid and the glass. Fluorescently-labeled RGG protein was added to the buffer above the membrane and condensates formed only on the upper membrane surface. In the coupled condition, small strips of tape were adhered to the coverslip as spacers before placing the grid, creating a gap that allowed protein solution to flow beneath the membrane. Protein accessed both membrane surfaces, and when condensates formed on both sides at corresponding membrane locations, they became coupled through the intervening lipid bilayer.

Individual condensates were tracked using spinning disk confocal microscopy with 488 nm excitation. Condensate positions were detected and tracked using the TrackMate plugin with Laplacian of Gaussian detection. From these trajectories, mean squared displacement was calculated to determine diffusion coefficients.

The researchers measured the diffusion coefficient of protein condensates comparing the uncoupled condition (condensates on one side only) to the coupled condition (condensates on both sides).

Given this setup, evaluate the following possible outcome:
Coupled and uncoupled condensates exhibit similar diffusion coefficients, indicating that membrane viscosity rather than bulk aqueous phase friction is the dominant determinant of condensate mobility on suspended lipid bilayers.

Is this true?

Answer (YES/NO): NO